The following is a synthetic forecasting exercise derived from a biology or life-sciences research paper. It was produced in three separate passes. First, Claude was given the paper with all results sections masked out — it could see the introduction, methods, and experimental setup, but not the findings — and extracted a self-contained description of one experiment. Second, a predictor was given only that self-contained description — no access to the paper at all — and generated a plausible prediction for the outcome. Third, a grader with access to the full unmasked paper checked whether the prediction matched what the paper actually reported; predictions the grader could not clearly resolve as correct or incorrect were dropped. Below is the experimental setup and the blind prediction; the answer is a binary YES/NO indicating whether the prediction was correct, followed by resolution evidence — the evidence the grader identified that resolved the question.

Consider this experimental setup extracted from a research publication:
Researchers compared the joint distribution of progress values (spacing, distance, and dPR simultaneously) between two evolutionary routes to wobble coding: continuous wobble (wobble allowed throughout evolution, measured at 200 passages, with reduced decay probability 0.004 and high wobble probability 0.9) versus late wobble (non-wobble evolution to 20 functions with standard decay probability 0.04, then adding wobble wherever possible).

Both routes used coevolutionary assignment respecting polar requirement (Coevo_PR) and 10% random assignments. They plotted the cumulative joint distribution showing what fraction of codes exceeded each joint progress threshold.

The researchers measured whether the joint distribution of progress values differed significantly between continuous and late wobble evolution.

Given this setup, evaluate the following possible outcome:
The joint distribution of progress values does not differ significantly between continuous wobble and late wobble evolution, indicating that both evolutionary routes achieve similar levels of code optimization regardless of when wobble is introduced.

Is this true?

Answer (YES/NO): YES